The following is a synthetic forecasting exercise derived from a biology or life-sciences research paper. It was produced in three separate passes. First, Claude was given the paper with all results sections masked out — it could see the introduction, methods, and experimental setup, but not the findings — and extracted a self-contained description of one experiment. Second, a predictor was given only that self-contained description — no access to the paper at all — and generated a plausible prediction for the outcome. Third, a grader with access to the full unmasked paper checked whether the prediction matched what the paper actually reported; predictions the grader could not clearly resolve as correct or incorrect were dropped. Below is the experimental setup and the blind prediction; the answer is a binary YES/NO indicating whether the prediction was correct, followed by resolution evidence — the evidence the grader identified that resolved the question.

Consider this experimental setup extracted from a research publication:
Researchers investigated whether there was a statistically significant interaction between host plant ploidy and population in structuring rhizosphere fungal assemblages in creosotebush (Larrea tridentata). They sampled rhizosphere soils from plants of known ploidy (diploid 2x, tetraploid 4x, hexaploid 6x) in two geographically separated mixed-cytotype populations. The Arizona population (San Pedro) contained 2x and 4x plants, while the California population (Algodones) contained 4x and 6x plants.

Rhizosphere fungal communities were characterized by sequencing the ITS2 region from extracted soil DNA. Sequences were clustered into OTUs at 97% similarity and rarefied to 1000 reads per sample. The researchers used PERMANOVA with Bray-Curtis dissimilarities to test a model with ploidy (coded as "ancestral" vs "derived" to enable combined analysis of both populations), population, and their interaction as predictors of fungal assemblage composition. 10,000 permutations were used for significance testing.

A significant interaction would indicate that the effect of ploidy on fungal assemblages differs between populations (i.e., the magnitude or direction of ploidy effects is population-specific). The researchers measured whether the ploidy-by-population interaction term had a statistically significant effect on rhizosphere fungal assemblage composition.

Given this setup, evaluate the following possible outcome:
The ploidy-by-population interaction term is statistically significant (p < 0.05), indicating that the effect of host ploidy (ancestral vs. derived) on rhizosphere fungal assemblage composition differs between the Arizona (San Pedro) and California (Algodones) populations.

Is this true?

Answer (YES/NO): NO